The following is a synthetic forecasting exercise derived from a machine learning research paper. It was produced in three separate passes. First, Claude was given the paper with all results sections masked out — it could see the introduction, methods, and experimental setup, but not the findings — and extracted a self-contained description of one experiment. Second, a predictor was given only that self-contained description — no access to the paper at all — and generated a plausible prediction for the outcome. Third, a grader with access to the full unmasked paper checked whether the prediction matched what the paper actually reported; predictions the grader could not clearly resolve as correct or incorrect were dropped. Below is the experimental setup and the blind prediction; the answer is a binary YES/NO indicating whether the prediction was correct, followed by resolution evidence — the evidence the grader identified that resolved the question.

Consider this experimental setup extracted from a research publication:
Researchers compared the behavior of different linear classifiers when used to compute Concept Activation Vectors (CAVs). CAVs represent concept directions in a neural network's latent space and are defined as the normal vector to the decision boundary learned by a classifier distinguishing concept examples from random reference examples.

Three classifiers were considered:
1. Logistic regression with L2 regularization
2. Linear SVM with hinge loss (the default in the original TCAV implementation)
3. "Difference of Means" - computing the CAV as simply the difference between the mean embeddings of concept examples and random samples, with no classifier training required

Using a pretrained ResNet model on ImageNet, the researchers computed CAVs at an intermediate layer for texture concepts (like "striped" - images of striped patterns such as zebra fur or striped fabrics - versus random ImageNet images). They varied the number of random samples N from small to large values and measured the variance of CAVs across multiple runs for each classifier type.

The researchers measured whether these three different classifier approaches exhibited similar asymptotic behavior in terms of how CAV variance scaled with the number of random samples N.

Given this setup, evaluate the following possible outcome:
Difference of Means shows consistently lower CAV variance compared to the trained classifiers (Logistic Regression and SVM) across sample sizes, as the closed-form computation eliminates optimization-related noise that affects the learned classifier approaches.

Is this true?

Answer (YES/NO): NO